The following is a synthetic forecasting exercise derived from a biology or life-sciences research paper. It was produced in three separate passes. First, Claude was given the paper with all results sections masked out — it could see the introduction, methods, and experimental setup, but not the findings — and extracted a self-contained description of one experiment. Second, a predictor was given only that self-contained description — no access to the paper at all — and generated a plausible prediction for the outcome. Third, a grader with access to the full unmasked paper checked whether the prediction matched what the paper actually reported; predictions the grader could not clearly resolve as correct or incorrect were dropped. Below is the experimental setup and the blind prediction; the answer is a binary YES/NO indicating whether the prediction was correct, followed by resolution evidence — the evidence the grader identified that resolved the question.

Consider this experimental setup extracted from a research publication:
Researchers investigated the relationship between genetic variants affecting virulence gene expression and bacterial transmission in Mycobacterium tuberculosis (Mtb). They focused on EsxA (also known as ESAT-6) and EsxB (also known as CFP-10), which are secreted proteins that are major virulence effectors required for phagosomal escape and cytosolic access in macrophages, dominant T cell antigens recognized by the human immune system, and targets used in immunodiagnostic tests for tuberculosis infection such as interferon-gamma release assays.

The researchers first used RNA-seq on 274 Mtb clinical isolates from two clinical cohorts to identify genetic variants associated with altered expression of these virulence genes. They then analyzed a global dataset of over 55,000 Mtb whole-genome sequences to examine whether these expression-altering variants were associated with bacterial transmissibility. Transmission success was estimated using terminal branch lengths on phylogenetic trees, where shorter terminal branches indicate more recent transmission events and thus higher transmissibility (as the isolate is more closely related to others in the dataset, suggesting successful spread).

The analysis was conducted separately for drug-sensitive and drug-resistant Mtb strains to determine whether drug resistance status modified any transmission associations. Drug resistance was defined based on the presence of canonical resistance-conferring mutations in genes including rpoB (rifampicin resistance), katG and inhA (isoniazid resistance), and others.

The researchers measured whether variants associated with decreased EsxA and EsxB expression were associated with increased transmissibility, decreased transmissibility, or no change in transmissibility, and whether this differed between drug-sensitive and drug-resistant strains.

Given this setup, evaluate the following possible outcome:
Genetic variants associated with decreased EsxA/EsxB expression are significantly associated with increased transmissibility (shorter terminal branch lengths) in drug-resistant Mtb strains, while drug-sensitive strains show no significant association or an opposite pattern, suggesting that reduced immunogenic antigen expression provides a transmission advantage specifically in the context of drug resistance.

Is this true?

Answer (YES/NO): NO